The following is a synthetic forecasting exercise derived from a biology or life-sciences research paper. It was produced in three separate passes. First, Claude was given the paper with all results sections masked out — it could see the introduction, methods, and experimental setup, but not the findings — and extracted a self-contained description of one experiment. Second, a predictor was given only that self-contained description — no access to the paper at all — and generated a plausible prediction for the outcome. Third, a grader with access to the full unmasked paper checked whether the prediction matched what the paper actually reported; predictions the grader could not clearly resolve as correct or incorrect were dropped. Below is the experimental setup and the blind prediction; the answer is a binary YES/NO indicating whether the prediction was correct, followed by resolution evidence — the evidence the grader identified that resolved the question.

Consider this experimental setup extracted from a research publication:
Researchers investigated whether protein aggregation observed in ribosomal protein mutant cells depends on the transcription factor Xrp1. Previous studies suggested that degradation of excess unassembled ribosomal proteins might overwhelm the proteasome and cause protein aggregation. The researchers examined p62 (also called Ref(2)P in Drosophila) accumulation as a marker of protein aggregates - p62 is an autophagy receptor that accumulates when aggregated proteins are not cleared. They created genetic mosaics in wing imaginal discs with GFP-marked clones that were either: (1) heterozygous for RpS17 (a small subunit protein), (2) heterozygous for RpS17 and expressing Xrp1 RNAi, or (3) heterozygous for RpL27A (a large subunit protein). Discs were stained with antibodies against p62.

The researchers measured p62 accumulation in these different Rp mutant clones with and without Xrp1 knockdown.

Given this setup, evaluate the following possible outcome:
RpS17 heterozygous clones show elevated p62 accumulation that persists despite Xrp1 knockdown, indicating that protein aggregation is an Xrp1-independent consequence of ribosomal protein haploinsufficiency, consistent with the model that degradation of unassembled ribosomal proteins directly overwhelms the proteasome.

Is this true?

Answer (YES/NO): NO